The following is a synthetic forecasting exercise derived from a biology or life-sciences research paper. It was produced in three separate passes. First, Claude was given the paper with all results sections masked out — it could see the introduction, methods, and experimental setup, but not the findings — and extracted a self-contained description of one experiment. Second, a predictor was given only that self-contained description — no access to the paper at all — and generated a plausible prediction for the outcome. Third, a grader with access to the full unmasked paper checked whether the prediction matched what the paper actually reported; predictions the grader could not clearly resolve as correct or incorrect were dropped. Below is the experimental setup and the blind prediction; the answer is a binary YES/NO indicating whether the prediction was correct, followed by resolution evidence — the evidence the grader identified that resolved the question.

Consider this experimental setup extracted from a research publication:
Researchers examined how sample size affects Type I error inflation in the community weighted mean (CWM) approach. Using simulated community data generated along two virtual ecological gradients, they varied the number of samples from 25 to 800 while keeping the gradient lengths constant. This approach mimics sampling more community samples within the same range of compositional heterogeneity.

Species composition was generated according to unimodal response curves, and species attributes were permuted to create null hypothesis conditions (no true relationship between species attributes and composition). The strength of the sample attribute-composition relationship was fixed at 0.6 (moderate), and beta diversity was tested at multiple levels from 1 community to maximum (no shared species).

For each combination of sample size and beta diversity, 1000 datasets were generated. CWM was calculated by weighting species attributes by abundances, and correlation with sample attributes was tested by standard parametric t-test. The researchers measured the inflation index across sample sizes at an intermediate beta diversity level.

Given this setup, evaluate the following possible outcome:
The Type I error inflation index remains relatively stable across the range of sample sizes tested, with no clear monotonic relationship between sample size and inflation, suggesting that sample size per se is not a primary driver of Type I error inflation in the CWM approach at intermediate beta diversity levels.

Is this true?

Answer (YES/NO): NO